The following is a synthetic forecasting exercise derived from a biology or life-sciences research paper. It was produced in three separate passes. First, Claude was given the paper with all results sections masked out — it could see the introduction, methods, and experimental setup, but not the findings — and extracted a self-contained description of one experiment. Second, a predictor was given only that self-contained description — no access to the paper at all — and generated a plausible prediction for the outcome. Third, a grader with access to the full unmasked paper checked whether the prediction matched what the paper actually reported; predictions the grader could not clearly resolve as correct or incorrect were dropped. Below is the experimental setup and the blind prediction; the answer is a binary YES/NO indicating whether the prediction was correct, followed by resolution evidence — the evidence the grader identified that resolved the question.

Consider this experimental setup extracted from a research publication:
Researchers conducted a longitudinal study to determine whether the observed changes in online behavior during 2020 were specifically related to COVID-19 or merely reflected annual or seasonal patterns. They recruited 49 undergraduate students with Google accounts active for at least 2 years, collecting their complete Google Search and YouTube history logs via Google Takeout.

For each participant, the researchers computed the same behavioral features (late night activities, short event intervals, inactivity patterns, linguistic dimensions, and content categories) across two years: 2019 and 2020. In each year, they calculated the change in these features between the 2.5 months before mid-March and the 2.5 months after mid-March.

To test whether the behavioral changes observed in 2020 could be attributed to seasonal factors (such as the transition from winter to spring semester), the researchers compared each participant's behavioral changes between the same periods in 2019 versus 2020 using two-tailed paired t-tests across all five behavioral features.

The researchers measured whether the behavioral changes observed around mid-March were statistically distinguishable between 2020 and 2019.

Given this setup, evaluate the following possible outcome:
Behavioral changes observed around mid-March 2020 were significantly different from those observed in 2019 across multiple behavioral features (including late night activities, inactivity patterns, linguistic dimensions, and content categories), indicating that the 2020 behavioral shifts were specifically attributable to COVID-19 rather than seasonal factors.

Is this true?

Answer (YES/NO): YES